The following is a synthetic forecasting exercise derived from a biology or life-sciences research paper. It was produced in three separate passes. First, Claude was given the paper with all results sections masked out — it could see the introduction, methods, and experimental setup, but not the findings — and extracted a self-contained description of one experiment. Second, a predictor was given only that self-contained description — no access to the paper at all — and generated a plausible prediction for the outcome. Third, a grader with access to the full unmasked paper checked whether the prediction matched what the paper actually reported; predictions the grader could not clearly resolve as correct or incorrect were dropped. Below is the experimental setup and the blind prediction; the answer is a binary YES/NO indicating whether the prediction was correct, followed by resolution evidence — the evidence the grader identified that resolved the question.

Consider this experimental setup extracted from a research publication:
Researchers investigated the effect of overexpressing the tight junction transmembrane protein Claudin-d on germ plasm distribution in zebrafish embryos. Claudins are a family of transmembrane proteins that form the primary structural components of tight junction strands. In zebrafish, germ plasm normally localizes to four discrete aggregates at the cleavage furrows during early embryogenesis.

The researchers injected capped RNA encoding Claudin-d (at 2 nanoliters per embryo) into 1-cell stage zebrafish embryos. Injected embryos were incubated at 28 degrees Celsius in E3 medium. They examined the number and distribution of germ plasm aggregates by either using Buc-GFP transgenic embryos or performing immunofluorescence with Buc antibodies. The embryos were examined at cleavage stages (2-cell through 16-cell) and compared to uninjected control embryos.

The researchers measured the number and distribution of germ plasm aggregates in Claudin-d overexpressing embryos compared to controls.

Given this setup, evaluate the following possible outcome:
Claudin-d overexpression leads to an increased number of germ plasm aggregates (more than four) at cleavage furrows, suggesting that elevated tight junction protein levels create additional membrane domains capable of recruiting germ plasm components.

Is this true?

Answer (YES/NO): YES